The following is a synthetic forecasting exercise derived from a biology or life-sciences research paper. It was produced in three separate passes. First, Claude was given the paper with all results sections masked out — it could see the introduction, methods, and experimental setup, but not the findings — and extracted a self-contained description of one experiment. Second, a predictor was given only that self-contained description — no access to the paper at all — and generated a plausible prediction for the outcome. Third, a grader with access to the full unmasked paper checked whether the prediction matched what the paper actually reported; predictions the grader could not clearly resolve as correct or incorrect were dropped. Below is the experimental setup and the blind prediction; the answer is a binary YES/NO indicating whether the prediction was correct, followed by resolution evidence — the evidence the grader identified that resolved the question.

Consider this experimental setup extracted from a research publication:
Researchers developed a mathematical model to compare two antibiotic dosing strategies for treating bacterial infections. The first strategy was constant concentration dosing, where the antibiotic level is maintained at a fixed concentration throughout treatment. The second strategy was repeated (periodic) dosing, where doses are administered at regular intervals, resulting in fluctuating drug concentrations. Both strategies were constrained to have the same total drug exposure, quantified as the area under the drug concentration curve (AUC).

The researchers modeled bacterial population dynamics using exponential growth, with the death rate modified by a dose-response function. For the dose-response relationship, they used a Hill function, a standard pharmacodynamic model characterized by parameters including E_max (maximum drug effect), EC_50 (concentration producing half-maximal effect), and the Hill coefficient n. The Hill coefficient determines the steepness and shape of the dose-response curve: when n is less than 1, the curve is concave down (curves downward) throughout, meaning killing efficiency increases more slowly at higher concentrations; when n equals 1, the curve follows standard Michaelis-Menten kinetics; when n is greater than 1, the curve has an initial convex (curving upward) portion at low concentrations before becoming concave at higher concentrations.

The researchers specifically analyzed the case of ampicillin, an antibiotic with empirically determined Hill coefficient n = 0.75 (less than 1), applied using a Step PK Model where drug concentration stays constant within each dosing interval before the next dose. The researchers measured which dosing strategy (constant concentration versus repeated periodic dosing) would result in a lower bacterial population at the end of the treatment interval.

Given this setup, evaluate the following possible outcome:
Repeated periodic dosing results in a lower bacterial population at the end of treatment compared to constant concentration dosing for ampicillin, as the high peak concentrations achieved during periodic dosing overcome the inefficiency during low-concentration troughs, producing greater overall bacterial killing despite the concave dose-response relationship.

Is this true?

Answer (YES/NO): NO